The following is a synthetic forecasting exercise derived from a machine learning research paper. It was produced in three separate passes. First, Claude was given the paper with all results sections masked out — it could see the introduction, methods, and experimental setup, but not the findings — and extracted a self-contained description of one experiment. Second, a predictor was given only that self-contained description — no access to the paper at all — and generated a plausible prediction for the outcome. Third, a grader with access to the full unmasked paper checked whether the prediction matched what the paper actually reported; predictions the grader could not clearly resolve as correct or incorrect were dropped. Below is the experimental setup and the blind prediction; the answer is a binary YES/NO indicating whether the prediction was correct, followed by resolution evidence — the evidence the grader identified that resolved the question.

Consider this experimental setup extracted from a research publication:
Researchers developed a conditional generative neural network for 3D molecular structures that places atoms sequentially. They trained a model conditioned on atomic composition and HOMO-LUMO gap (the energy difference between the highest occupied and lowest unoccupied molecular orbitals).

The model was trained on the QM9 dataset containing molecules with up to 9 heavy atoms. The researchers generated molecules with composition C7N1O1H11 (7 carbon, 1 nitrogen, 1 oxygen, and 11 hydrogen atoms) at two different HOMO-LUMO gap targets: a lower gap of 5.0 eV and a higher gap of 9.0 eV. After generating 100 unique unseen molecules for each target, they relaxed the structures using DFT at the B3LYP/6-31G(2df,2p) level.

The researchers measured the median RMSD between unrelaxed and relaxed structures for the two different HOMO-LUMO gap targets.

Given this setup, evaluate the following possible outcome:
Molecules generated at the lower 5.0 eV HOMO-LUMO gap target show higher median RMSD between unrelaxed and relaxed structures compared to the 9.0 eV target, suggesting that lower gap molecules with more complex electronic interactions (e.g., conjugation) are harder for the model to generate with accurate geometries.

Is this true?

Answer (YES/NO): YES